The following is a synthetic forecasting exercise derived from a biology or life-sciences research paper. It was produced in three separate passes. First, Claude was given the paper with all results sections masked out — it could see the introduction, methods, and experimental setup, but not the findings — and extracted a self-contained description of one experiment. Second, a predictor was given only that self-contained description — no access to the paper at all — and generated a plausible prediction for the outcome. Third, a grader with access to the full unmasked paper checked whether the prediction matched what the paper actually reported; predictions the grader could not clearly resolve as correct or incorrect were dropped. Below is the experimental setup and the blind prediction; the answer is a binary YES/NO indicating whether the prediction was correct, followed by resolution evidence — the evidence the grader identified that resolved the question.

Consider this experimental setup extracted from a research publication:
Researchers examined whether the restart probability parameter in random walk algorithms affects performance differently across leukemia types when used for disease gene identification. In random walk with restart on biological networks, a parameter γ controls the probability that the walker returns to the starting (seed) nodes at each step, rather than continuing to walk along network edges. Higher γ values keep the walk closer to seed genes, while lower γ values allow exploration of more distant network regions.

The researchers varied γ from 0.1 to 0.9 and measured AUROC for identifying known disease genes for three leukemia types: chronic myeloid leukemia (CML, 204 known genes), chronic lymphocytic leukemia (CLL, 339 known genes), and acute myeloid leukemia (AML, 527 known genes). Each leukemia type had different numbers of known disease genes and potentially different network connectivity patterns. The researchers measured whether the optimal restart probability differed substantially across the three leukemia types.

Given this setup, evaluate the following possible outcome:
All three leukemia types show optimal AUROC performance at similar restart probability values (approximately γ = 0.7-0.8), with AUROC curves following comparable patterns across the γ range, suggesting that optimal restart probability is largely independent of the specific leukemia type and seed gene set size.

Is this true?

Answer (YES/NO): NO